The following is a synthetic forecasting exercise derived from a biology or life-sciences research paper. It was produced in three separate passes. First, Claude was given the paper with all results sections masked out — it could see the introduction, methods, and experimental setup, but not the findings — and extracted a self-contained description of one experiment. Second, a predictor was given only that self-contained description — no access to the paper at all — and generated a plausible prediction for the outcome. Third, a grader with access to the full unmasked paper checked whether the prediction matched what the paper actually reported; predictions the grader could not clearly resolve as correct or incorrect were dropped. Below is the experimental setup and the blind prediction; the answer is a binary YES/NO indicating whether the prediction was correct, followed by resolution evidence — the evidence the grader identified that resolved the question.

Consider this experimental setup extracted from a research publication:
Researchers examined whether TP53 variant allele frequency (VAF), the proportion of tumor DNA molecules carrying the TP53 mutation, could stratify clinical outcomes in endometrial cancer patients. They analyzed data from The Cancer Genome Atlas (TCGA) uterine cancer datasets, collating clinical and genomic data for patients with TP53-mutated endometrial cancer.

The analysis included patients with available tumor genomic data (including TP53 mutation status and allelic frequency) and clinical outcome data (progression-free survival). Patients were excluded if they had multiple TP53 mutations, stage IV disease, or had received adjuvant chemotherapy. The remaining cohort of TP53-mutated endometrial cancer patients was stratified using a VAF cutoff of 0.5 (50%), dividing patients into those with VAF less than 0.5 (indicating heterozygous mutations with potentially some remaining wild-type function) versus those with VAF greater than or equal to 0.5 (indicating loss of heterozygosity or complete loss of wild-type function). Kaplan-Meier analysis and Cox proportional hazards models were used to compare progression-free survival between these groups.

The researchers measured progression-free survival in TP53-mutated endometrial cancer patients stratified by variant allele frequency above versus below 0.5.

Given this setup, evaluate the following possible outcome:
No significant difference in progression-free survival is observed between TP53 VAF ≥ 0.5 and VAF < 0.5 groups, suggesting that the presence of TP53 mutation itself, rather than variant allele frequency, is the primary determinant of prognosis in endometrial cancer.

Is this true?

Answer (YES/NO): NO